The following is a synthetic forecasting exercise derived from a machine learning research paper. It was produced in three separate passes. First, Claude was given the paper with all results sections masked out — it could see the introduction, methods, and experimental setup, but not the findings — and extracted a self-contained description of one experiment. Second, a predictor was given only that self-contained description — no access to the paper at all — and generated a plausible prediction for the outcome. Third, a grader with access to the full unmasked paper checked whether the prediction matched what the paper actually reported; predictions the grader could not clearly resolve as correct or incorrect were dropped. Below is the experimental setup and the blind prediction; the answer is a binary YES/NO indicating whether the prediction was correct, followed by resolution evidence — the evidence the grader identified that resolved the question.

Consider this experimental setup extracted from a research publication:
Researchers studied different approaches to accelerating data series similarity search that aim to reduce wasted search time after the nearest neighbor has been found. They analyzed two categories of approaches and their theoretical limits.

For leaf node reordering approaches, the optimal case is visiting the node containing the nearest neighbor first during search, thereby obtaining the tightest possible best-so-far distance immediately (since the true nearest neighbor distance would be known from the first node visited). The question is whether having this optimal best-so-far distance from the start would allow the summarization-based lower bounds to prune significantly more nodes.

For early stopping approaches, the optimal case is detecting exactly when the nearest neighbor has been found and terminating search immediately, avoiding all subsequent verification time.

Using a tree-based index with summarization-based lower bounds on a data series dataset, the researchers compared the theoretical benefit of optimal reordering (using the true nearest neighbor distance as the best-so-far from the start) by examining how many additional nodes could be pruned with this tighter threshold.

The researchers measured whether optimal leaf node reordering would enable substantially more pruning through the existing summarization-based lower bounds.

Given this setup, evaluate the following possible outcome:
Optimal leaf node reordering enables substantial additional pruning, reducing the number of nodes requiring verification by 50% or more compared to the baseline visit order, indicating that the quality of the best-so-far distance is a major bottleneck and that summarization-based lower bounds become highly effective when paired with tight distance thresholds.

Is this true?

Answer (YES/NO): NO